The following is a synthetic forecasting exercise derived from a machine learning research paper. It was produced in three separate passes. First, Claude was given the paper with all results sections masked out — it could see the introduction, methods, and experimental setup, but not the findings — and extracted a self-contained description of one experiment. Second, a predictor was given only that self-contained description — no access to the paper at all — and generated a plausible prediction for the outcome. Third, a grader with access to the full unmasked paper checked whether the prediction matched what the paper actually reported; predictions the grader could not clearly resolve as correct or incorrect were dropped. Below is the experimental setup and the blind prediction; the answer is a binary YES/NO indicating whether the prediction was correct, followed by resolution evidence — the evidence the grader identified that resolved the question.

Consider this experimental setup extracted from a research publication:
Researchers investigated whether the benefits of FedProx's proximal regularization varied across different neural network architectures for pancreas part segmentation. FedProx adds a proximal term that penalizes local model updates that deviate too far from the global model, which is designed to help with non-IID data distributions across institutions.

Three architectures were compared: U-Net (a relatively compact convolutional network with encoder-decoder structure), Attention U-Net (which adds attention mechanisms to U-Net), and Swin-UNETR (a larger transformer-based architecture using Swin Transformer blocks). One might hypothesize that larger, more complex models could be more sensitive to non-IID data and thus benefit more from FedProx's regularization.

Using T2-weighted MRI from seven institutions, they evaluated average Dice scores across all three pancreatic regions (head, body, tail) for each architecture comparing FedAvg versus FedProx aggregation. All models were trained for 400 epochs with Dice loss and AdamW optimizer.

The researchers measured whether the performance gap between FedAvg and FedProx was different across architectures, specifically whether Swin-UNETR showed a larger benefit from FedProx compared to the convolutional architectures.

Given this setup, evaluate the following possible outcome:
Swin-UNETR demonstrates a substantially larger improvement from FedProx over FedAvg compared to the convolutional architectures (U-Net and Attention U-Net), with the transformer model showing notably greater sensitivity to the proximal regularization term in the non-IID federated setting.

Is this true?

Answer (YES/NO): NO